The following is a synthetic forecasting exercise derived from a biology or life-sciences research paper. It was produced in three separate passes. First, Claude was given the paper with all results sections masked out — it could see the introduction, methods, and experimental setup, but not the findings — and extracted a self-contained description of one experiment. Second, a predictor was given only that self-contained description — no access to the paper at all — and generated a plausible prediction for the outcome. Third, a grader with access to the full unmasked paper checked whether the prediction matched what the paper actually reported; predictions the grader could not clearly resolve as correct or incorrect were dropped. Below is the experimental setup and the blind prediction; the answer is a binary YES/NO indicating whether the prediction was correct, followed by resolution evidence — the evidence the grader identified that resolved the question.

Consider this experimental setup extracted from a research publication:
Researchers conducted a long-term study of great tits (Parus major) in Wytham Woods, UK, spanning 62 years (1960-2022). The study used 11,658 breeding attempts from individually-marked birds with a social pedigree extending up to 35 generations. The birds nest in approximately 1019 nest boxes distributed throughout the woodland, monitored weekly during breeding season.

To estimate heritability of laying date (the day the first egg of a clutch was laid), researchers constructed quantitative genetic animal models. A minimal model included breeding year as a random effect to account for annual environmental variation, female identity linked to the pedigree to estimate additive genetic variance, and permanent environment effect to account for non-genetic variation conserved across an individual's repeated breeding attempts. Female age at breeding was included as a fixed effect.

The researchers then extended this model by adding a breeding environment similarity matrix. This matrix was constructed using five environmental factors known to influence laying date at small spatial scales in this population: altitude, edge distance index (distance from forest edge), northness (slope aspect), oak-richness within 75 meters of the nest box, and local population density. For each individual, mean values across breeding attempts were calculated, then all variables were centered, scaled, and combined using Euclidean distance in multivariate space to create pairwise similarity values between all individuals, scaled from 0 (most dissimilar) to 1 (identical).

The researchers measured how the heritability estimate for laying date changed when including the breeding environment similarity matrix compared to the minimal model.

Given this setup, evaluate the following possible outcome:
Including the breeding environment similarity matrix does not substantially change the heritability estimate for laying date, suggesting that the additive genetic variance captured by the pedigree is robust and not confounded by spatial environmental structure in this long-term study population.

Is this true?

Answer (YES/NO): NO